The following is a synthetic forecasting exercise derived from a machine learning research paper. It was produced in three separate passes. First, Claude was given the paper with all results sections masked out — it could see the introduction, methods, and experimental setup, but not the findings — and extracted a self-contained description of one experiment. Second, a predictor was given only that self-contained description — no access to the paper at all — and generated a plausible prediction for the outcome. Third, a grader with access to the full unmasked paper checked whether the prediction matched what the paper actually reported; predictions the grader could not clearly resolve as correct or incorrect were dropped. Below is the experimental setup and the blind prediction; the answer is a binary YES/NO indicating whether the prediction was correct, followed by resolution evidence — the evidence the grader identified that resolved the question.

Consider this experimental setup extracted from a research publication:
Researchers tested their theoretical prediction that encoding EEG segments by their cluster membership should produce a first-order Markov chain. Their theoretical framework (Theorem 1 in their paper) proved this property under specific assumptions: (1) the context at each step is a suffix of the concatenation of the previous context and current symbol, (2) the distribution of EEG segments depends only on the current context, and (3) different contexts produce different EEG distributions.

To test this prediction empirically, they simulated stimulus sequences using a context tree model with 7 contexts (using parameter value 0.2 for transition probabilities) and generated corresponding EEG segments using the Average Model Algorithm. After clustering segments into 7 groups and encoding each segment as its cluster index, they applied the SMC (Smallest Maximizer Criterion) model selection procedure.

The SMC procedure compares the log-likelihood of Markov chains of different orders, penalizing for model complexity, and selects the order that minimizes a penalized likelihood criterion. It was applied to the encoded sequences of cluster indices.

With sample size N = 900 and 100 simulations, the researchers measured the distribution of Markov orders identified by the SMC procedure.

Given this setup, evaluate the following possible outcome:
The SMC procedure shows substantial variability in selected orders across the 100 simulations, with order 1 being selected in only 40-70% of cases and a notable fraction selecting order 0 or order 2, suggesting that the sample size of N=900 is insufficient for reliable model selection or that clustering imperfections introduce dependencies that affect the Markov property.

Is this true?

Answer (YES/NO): NO